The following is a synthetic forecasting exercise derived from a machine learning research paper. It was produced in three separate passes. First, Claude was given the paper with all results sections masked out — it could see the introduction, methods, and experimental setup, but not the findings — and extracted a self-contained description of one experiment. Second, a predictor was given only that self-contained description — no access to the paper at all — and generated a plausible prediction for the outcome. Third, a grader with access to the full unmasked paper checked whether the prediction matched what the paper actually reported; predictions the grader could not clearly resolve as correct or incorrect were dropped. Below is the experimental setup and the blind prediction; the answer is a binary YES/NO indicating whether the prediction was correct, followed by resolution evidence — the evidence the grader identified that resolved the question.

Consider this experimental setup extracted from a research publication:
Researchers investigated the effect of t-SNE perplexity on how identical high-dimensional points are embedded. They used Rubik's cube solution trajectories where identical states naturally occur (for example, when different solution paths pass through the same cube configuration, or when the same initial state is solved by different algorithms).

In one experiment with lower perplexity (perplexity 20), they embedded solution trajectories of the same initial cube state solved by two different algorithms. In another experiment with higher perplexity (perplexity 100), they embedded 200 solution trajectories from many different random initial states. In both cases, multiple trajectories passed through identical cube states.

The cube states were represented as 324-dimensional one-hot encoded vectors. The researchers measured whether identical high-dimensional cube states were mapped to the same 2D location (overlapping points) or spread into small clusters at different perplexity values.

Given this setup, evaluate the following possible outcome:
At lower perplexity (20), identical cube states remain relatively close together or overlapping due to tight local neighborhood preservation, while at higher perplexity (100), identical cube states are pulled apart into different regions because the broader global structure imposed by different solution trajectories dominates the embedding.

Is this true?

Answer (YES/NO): NO